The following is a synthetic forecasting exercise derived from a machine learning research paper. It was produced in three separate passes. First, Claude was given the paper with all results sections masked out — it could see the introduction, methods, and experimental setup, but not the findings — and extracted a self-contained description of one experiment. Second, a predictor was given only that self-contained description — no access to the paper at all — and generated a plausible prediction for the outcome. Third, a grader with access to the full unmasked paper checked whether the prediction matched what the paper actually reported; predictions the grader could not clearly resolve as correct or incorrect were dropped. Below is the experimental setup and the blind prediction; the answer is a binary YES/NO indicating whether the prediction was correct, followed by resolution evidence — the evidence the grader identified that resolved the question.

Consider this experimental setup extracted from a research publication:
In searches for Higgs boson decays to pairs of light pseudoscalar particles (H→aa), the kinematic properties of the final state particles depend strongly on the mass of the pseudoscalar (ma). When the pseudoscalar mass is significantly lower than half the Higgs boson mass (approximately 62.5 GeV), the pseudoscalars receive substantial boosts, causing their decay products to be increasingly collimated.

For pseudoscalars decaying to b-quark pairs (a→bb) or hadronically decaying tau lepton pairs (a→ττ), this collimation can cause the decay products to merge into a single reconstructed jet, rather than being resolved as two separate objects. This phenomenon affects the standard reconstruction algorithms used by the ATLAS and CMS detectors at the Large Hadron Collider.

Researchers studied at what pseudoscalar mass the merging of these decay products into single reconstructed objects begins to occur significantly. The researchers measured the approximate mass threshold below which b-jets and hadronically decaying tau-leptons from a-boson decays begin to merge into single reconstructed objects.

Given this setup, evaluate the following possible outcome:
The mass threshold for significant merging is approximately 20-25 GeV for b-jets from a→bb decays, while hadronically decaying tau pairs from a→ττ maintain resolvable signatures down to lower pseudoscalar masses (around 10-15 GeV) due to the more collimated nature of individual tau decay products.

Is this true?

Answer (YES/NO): NO